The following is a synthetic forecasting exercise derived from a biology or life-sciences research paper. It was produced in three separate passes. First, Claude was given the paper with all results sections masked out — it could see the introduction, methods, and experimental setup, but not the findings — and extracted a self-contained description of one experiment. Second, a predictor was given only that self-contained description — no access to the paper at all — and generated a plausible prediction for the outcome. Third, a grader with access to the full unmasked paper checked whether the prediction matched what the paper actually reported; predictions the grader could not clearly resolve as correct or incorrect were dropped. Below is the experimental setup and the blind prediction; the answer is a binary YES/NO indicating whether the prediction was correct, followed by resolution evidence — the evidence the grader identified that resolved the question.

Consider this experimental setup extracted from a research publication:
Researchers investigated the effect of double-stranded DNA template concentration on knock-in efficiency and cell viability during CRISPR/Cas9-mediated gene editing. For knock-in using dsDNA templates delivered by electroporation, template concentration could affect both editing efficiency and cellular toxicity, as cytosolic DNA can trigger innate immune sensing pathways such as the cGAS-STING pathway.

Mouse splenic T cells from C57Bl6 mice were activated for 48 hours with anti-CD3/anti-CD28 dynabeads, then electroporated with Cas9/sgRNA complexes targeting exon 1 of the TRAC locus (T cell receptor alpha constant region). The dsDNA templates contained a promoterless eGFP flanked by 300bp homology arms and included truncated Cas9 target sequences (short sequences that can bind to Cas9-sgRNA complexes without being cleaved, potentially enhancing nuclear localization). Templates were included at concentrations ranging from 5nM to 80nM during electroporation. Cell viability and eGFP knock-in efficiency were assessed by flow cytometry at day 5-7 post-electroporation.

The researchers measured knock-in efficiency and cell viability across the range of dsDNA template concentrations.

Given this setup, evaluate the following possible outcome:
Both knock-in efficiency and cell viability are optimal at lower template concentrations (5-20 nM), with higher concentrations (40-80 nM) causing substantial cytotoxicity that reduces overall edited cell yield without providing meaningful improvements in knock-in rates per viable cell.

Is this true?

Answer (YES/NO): NO